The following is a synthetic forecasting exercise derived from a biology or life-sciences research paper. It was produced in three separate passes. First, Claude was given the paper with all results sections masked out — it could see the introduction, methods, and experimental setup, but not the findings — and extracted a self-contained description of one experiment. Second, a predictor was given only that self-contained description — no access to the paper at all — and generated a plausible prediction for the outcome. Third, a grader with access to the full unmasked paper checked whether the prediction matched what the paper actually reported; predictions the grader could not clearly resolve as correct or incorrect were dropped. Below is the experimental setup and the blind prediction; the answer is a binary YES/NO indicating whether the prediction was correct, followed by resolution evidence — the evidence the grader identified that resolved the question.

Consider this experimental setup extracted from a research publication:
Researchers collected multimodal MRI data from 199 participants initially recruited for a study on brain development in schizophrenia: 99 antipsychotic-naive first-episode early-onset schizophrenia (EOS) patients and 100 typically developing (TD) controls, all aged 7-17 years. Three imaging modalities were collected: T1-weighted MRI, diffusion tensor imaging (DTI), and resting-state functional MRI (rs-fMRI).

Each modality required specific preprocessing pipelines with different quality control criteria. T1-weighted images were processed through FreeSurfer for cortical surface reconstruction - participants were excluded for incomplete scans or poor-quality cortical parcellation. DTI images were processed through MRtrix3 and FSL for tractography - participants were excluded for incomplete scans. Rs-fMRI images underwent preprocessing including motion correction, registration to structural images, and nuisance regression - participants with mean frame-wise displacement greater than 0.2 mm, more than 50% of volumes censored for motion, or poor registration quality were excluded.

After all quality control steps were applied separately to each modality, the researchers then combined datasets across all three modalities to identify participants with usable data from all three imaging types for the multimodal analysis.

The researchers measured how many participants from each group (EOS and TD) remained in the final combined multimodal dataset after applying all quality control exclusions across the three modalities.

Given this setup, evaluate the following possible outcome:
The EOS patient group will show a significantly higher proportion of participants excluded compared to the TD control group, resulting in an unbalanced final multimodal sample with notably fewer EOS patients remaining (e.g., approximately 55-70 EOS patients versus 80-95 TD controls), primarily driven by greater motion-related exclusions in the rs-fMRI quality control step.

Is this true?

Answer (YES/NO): NO